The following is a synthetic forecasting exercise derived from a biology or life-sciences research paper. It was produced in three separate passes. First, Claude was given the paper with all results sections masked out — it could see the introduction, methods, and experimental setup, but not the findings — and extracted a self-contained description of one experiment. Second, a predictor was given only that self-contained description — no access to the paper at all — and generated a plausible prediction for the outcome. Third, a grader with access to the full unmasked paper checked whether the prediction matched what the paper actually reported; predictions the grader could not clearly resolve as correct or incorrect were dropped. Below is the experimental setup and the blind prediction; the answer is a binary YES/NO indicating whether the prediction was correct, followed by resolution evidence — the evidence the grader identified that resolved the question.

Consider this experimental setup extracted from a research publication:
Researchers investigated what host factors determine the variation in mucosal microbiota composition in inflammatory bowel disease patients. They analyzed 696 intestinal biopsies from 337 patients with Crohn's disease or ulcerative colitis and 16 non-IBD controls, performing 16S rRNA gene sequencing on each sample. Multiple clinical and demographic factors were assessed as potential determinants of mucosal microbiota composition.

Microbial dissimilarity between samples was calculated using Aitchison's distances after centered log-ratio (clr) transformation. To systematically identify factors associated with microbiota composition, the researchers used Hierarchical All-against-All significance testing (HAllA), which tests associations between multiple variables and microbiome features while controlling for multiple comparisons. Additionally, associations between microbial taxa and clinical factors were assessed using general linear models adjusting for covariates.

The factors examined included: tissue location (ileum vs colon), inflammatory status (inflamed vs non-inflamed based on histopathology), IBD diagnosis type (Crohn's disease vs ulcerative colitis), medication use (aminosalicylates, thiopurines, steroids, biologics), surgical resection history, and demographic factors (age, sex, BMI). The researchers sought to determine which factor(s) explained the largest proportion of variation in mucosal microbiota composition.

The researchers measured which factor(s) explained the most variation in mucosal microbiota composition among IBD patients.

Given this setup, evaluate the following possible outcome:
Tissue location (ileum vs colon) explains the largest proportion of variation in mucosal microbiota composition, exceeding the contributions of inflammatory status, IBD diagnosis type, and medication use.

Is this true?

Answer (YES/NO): NO